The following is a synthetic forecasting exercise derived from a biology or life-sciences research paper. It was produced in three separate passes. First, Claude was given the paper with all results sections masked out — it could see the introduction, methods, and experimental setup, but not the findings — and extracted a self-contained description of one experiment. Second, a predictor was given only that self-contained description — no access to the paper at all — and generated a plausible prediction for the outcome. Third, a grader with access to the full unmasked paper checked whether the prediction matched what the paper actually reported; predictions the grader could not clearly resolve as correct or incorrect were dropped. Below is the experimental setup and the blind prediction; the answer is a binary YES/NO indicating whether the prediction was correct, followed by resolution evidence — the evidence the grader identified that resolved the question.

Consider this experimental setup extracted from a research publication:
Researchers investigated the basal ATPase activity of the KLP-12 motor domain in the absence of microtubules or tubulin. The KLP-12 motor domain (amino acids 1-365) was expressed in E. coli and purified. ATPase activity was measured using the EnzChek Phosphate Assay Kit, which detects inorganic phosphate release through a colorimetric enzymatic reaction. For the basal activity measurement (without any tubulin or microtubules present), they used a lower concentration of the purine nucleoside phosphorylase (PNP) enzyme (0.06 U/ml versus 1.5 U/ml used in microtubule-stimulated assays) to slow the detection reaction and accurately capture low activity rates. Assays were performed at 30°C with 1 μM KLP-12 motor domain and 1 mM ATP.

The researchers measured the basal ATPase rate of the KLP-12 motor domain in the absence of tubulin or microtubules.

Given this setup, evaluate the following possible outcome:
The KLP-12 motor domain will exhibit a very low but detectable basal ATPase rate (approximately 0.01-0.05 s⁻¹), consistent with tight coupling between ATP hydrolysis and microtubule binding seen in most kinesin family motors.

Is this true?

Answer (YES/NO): NO